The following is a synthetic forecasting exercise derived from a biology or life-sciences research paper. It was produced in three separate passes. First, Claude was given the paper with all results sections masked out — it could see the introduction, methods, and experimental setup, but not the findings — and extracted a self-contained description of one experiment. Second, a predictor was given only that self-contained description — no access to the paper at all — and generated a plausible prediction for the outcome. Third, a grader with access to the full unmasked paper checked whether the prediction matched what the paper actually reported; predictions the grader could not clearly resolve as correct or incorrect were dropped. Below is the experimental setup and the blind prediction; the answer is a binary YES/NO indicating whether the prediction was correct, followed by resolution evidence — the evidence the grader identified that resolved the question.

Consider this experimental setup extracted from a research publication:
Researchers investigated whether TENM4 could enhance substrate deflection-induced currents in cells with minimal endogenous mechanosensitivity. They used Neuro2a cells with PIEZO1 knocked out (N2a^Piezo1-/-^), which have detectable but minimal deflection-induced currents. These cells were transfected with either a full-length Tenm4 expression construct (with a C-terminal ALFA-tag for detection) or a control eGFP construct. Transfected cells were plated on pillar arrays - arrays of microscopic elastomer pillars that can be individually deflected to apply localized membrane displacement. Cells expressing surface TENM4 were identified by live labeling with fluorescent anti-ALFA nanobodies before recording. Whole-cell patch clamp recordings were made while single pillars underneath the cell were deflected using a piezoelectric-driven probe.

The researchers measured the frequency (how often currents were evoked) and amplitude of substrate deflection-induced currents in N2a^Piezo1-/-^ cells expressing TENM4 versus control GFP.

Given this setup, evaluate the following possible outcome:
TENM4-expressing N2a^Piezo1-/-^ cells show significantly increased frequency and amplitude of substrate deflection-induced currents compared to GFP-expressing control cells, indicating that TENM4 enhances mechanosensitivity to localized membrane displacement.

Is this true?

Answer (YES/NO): YES